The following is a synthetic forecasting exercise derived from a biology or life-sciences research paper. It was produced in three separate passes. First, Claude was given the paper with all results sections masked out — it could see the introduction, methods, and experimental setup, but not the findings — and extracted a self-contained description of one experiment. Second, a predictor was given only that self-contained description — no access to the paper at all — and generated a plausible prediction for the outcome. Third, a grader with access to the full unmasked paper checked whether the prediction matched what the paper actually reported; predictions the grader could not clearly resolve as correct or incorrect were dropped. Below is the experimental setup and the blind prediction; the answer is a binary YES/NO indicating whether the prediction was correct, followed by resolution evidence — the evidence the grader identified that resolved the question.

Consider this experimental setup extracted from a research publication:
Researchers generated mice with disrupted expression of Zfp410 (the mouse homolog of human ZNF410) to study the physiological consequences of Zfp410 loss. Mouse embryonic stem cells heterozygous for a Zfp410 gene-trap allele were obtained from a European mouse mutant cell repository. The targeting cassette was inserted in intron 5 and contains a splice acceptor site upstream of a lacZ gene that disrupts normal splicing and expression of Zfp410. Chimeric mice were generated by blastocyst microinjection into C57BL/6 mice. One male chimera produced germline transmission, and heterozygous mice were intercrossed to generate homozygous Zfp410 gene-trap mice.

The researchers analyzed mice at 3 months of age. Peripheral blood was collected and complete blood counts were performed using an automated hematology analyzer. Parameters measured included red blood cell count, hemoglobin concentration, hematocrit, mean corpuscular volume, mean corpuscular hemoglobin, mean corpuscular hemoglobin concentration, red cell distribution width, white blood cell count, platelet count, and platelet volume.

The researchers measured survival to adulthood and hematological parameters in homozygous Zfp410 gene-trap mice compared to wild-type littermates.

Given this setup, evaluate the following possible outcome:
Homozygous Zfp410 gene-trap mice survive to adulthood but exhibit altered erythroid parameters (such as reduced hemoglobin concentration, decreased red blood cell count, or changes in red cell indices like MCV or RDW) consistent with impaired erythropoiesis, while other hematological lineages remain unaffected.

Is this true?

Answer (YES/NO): NO